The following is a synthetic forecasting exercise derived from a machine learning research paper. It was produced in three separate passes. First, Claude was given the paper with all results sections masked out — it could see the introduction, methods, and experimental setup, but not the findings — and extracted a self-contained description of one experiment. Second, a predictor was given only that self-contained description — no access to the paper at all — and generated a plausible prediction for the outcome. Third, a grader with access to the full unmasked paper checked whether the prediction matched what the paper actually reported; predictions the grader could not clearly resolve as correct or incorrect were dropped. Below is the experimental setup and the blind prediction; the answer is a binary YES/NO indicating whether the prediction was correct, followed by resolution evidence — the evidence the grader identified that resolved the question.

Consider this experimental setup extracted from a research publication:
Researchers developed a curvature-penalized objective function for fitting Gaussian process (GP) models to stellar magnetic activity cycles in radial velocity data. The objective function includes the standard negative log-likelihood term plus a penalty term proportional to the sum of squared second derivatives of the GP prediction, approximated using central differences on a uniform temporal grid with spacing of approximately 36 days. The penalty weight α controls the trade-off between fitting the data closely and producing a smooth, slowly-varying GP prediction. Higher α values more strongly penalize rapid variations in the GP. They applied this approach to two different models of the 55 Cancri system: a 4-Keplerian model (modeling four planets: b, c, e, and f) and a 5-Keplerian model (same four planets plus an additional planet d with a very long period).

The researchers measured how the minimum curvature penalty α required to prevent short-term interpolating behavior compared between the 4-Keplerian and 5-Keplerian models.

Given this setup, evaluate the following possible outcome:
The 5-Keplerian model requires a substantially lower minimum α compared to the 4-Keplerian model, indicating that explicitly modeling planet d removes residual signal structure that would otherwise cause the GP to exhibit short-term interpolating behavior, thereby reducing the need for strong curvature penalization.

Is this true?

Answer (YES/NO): NO